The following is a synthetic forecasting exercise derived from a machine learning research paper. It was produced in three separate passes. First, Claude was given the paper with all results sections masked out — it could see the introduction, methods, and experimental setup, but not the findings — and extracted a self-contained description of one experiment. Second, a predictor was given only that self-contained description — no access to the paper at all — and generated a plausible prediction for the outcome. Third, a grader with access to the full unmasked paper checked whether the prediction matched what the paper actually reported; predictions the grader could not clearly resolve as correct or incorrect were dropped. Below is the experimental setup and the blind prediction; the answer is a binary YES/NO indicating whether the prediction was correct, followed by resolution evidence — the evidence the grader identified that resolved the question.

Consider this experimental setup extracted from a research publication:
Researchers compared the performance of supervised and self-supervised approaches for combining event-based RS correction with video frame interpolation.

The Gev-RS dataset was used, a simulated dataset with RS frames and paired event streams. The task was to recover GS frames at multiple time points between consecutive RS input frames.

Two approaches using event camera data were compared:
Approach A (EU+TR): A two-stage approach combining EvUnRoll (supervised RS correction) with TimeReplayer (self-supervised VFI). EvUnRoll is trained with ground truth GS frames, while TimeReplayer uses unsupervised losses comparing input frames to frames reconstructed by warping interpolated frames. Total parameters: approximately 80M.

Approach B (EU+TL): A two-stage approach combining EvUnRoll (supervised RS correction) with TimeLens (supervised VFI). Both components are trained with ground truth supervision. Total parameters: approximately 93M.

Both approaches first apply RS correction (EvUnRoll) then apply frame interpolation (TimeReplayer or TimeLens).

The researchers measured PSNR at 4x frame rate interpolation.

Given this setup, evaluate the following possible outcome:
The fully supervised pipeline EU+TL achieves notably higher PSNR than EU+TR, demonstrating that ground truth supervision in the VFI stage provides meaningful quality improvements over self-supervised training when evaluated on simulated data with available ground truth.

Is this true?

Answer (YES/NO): YES